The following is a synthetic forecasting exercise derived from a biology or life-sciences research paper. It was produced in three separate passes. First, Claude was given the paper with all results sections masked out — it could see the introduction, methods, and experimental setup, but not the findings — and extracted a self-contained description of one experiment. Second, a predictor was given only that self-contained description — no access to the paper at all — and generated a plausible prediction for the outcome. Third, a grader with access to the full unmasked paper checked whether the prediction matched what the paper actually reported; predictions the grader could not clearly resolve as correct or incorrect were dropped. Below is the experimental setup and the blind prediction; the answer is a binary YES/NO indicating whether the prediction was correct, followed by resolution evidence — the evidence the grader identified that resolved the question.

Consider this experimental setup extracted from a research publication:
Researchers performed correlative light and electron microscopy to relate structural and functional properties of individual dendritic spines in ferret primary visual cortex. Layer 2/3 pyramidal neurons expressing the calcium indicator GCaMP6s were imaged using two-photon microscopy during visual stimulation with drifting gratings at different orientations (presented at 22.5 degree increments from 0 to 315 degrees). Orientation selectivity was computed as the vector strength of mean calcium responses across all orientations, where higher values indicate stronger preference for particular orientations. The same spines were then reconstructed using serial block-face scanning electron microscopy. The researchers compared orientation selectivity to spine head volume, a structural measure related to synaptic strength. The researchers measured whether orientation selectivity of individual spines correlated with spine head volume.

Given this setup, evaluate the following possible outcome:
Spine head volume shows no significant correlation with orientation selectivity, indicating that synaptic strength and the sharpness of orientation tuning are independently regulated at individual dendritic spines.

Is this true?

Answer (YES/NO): NO